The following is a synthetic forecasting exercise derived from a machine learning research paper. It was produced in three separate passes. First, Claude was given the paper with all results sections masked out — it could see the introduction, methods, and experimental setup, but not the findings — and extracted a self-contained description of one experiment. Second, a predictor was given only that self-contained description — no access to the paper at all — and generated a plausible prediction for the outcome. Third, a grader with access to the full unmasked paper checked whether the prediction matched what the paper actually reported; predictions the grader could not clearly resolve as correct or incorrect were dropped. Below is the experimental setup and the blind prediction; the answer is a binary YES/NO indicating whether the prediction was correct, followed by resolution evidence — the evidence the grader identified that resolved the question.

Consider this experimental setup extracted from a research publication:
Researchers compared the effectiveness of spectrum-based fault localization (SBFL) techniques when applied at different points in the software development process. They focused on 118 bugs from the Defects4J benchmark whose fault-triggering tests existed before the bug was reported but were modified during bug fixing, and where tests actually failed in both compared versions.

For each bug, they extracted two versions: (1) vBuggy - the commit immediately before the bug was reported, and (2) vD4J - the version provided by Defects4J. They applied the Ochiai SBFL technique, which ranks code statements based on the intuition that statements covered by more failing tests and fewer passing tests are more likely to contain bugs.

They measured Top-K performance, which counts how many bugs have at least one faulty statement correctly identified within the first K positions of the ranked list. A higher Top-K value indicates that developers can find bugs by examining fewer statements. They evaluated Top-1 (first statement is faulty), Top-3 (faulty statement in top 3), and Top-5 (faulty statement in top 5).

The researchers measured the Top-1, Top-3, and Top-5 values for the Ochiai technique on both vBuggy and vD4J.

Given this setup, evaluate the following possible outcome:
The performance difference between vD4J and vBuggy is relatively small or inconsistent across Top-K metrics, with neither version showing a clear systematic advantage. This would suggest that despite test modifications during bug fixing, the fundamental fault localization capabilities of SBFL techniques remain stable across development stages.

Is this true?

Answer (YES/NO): NO